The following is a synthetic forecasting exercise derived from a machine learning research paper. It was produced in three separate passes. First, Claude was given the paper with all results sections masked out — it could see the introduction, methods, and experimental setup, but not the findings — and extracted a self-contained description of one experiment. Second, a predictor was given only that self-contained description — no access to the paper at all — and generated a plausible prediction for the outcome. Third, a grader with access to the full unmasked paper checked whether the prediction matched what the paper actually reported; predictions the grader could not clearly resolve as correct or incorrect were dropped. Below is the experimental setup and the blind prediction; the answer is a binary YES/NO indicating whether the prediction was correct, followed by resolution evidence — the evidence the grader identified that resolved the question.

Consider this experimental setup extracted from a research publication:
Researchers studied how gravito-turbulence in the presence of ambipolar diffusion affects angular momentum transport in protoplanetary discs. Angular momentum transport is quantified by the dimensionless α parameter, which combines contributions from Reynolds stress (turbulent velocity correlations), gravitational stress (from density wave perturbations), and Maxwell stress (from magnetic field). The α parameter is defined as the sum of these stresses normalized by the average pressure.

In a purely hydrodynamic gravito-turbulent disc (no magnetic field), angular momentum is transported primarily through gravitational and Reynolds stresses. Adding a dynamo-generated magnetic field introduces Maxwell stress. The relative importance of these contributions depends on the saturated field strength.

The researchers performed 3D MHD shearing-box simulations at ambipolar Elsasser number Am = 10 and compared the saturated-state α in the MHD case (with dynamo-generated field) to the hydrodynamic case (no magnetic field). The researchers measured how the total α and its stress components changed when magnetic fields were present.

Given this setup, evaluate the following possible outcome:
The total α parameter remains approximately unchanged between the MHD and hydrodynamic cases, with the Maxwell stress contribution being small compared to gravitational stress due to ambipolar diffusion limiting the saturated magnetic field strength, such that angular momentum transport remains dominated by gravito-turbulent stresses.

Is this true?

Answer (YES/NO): NO